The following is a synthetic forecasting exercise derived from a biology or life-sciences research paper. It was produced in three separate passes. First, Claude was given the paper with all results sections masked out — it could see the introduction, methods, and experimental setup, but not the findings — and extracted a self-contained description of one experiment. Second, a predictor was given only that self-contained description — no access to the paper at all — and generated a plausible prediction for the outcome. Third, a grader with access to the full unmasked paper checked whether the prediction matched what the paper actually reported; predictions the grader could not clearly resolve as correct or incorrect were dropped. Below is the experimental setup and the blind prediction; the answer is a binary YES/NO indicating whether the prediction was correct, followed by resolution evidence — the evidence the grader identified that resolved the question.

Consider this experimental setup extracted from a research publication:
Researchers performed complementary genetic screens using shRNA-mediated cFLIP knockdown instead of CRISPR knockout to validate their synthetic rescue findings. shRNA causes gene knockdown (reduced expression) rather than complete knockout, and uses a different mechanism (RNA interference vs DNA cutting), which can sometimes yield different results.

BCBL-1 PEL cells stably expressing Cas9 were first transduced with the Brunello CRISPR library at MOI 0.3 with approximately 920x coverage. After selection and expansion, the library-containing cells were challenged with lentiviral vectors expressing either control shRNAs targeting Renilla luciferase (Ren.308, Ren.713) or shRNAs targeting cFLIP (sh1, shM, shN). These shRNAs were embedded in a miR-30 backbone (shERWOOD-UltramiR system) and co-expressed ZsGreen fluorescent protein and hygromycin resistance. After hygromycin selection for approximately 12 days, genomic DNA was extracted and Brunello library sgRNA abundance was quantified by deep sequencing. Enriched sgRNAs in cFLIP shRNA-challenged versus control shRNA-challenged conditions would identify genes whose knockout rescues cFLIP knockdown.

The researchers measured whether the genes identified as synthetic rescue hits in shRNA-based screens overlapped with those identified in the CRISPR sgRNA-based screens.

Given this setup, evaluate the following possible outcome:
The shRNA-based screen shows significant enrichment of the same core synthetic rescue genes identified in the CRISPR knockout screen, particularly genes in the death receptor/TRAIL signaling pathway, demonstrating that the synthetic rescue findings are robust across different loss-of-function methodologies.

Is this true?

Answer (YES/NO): YES